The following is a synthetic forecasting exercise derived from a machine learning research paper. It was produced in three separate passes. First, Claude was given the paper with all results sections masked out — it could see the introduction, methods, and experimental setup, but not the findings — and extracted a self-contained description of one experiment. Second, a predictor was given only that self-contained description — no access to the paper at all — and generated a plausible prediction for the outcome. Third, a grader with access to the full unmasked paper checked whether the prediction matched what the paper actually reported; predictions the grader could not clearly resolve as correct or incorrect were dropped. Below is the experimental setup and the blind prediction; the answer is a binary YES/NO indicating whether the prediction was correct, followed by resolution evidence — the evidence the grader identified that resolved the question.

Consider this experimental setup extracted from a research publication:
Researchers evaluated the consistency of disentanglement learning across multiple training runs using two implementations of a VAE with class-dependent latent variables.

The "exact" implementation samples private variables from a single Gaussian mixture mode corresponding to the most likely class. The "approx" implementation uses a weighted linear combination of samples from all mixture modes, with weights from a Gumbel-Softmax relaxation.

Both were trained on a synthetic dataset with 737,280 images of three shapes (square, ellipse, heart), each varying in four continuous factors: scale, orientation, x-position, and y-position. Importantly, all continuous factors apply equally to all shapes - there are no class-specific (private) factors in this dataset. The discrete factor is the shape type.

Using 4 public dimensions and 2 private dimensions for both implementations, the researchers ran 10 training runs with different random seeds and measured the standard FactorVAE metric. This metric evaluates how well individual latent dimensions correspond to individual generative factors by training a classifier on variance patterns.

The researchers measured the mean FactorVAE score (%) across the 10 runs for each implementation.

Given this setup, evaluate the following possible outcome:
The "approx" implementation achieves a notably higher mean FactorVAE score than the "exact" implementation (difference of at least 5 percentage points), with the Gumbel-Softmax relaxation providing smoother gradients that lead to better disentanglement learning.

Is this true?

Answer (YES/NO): YES